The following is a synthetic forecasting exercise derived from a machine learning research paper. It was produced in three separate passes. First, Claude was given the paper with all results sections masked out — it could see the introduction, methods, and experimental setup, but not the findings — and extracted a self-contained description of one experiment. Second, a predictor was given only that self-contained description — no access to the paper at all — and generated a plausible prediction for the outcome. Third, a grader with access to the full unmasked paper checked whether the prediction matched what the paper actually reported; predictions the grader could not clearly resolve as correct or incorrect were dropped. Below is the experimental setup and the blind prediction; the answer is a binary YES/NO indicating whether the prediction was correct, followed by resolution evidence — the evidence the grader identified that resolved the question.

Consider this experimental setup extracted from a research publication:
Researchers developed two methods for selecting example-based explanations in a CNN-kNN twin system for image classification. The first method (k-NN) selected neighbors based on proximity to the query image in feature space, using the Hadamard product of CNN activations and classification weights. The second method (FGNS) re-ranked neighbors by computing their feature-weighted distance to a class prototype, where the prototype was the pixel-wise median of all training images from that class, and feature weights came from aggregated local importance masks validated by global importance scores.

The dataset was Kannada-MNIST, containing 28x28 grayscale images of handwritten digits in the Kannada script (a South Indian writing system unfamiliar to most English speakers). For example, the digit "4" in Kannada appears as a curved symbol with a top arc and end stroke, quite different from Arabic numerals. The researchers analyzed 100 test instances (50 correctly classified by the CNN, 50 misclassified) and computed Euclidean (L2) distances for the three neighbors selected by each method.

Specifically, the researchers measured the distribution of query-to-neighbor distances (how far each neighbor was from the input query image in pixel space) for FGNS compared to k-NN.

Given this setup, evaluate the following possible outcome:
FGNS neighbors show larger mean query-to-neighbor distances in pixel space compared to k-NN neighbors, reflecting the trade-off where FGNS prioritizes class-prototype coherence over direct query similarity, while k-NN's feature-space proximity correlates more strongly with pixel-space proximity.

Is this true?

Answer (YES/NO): YES